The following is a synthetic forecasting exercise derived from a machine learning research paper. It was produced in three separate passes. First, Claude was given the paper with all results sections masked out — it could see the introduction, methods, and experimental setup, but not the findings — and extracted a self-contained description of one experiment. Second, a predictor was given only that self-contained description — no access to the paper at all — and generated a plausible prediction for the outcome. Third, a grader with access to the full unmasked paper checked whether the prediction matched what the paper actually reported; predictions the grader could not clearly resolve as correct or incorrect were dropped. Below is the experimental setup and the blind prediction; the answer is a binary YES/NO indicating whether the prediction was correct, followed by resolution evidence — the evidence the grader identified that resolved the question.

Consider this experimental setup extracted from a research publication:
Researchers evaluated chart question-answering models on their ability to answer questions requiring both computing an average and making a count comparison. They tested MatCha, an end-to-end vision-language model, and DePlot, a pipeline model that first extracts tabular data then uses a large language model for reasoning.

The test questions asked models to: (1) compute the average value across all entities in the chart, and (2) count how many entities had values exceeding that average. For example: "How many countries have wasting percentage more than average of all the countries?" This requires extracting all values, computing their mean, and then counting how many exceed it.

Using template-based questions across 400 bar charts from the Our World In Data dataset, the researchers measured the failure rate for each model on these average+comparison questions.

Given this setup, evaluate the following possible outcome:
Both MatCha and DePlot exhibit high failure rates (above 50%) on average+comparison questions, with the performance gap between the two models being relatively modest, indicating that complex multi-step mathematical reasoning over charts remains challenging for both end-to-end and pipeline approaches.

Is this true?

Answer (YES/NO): NO